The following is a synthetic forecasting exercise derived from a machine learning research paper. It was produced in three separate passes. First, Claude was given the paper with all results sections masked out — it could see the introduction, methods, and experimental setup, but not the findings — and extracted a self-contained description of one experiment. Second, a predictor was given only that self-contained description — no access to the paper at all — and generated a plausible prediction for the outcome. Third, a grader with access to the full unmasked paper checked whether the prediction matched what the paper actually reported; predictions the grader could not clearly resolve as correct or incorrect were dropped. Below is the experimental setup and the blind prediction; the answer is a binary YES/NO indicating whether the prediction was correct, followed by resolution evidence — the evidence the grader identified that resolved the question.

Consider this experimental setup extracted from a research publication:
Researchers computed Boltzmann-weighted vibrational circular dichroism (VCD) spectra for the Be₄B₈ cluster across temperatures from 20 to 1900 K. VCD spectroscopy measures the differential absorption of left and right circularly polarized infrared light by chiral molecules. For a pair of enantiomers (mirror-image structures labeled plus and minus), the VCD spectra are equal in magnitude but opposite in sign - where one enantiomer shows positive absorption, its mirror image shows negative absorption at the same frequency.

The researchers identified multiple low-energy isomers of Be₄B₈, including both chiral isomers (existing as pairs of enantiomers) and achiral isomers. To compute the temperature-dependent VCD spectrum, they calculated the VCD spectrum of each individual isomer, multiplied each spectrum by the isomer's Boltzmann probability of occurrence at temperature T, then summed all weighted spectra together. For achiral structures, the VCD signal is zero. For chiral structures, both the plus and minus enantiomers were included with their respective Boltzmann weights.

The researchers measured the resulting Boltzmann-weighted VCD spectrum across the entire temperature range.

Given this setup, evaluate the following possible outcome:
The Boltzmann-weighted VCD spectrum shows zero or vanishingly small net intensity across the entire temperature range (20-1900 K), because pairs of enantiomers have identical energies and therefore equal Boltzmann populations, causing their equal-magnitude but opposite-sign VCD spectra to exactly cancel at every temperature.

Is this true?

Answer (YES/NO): YES